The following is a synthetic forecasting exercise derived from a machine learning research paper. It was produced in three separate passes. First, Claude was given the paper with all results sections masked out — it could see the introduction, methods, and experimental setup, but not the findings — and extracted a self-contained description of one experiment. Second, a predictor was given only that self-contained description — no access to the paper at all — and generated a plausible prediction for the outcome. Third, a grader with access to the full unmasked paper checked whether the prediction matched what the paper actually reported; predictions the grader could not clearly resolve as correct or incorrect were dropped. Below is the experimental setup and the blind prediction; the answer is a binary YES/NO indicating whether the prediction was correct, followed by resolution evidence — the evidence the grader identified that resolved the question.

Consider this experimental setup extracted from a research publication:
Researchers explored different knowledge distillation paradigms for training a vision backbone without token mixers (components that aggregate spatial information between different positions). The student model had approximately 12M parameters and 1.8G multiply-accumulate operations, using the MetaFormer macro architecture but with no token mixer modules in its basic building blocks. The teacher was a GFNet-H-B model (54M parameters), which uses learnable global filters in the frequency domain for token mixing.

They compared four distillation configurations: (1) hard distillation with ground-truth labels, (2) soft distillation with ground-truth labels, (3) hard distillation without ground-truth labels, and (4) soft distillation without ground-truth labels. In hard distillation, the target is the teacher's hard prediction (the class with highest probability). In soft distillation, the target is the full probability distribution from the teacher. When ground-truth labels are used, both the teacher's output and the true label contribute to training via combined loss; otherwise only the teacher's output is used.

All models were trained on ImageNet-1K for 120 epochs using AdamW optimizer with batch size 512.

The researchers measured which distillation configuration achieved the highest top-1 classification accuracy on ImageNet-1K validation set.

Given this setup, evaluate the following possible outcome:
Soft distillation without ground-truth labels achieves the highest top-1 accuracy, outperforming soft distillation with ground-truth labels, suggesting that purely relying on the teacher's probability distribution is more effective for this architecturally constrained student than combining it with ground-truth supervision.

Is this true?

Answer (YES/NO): YES